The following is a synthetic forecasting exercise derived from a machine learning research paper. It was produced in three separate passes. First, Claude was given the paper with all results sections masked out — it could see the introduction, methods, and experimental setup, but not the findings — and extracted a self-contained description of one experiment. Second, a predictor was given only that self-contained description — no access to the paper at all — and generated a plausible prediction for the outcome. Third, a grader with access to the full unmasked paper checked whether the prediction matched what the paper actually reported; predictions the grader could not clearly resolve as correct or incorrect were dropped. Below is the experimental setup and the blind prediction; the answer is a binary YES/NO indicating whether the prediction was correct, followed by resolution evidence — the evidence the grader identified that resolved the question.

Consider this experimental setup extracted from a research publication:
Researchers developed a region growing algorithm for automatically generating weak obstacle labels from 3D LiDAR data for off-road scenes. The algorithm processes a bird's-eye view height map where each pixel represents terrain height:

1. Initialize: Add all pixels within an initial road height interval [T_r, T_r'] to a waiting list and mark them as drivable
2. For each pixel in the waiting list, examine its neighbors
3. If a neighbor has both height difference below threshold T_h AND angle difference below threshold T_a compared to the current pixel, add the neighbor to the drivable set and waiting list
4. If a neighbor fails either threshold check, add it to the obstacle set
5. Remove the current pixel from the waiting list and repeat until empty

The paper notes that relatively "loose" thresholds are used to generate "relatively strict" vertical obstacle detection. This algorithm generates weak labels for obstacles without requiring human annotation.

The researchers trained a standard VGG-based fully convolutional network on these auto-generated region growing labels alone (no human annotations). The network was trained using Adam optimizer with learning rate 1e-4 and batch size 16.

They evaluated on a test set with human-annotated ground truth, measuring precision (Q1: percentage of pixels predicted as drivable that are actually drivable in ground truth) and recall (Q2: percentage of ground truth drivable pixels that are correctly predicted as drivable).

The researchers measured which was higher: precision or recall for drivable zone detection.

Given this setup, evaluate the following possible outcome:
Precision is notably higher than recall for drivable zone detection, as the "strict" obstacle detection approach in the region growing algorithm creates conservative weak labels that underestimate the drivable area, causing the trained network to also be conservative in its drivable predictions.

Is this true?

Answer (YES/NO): NO